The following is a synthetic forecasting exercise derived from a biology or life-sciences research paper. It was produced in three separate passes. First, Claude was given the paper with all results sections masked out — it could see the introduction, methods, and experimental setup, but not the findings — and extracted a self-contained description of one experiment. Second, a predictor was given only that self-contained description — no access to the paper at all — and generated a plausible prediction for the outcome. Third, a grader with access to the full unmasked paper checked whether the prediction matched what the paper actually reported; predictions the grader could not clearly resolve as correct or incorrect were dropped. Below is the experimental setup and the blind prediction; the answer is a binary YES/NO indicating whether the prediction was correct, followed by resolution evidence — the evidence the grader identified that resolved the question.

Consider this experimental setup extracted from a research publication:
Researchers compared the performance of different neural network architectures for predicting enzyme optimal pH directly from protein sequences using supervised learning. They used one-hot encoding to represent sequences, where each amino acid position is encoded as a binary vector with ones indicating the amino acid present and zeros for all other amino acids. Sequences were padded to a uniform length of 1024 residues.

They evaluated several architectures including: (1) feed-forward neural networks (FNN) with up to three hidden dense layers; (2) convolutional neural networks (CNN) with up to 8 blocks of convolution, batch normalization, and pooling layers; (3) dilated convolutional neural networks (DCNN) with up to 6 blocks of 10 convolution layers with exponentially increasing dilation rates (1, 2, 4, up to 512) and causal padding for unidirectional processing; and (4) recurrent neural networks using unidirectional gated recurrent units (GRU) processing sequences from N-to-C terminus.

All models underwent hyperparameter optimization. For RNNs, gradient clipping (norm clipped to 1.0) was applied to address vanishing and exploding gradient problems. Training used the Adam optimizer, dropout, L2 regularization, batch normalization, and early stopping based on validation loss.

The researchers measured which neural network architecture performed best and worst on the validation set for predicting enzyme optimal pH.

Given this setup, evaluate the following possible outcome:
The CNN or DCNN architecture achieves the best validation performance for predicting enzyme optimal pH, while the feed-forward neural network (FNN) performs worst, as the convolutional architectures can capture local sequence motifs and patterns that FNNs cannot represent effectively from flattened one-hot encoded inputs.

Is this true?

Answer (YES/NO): NO